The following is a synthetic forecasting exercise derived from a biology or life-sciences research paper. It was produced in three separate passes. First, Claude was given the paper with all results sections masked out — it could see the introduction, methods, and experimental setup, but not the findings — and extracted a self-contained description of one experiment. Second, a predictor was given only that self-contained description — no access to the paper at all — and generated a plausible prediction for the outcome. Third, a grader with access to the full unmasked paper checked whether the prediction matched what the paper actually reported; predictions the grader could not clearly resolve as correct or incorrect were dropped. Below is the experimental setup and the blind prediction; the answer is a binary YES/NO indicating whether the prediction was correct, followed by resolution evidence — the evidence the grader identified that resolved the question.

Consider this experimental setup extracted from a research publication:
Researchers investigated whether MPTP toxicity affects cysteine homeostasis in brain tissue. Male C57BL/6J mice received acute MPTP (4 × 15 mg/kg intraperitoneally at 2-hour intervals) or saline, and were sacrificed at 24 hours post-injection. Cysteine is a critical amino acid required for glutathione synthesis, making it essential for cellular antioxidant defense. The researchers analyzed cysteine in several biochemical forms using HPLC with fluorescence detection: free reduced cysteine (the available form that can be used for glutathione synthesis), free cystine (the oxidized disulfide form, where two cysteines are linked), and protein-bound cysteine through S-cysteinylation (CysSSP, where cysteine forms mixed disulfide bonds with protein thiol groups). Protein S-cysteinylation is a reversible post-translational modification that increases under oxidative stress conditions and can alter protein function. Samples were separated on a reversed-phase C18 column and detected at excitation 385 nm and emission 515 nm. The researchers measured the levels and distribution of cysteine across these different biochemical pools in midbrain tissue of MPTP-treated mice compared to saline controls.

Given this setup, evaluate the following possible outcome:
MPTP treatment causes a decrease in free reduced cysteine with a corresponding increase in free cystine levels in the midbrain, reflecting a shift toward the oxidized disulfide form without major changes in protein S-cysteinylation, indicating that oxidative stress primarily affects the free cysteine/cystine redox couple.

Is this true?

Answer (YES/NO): NO